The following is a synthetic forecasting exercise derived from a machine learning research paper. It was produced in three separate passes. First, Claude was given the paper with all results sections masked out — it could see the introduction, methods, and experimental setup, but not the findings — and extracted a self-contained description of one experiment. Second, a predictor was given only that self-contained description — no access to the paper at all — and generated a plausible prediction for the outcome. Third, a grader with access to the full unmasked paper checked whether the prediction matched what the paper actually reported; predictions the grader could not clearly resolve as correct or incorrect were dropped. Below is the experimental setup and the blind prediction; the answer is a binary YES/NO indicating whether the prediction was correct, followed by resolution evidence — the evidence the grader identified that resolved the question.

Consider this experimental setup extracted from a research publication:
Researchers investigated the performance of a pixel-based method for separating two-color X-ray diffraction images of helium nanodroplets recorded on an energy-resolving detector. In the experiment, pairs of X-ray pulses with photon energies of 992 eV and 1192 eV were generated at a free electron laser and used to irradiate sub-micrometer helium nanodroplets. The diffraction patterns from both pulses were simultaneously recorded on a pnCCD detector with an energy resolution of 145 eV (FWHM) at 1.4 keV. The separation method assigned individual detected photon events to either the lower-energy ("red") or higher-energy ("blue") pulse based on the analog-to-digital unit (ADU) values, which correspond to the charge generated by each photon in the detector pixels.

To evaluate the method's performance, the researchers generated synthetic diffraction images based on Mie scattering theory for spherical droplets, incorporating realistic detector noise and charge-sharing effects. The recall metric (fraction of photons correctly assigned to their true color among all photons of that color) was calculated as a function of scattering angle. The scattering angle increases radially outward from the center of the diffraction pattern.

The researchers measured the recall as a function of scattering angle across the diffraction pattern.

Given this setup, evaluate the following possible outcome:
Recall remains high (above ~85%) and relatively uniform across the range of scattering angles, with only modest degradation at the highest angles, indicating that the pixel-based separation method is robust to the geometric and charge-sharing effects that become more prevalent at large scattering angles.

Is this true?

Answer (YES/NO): NO